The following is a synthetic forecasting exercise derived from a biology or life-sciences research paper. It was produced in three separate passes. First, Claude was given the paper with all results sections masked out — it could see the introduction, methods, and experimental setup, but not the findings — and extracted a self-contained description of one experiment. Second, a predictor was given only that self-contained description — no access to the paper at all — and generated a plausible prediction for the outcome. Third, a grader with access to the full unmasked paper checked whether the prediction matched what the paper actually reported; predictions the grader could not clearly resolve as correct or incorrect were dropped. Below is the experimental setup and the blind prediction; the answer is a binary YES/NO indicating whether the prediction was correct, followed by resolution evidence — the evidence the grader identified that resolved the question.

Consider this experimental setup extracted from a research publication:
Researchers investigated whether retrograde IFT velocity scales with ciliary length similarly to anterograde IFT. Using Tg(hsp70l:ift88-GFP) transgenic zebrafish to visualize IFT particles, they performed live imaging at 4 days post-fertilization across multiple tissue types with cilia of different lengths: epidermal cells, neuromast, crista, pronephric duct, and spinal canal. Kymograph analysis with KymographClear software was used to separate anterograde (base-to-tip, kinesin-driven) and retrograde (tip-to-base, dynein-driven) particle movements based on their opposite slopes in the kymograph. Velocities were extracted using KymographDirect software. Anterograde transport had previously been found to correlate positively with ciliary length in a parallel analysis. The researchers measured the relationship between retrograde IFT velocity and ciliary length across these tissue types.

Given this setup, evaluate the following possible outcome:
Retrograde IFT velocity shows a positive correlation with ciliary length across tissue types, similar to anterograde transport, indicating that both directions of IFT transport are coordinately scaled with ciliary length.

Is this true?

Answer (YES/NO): YES